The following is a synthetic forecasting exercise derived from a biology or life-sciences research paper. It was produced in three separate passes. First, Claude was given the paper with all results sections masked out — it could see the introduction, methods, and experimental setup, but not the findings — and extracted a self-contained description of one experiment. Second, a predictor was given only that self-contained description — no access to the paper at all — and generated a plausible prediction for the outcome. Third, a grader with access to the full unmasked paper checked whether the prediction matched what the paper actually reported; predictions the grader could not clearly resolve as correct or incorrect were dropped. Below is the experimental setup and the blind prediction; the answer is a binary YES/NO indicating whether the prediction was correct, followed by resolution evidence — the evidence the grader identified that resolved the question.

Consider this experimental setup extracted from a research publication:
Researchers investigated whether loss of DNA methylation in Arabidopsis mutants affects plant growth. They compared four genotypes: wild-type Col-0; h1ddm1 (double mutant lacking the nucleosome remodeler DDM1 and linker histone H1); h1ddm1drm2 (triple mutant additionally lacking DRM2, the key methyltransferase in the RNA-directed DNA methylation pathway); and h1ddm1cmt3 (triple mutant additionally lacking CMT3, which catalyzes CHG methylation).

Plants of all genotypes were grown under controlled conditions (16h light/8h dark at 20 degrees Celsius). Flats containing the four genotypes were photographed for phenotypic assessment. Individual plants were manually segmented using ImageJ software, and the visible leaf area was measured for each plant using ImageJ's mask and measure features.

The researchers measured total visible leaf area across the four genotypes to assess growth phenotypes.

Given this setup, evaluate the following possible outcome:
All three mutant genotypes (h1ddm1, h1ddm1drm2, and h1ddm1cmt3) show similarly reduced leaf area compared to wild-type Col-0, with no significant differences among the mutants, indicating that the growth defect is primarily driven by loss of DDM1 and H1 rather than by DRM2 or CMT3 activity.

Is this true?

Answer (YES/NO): NO